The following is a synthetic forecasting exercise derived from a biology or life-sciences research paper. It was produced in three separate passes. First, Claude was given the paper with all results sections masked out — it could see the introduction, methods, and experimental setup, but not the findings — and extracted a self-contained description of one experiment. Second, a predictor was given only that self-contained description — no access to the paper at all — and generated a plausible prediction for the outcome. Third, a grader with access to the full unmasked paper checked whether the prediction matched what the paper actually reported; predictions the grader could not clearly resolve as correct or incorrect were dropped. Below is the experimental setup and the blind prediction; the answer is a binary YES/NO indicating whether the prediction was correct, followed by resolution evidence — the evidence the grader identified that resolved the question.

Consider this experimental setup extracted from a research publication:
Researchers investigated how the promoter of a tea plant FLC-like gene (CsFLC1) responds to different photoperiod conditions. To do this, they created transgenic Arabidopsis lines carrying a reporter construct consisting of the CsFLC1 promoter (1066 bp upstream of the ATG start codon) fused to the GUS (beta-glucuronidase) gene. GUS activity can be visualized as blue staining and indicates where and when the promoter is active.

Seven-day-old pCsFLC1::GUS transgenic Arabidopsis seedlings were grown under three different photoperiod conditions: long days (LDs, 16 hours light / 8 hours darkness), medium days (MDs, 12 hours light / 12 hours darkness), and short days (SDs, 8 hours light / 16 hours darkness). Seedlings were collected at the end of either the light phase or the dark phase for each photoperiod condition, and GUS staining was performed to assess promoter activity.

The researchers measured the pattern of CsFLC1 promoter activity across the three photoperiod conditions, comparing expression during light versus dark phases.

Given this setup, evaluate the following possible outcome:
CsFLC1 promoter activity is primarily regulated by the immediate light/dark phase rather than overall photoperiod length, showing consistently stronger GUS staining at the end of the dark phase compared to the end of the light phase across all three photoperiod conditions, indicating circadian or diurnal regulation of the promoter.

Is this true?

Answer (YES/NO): NO